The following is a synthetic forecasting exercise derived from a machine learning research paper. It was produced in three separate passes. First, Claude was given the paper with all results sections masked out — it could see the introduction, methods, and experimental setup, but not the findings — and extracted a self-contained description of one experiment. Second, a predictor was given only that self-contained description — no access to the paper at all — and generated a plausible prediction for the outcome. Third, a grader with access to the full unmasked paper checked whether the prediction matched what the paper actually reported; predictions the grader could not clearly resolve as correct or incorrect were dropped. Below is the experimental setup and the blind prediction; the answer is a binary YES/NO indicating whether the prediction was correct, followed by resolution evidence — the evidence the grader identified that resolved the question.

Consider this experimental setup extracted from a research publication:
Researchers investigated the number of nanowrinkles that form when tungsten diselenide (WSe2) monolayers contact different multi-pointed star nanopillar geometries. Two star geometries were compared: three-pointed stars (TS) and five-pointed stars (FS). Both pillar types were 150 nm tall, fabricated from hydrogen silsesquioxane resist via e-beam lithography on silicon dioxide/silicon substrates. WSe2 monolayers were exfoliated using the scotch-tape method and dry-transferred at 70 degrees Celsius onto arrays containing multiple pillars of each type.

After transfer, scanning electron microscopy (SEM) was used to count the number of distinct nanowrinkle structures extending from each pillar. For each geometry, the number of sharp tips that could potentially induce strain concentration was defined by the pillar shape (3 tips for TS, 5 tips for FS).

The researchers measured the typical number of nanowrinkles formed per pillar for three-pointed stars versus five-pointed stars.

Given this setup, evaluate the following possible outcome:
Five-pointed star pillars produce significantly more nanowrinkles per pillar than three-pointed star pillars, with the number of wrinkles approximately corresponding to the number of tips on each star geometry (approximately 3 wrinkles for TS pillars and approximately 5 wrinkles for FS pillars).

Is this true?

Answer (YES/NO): NO